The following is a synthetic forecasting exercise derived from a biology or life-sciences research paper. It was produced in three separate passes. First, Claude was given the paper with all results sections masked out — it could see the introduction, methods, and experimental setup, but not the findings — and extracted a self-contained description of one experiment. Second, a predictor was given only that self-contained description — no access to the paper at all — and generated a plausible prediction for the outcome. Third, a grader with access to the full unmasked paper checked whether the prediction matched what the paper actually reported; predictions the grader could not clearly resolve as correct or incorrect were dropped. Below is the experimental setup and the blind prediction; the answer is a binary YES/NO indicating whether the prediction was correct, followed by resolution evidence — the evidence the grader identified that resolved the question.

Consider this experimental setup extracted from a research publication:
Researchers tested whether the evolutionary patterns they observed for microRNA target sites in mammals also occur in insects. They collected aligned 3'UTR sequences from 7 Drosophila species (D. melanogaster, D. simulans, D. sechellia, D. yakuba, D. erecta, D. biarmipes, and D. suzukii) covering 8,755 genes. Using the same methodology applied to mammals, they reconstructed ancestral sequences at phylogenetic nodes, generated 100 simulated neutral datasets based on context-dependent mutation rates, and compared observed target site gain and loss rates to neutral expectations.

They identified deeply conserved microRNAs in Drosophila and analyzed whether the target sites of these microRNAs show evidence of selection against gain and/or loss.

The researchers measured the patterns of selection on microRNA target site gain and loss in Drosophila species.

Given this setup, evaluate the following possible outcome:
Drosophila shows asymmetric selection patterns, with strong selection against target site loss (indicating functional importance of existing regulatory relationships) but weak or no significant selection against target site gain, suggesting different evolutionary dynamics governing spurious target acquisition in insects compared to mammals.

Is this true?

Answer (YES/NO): NO